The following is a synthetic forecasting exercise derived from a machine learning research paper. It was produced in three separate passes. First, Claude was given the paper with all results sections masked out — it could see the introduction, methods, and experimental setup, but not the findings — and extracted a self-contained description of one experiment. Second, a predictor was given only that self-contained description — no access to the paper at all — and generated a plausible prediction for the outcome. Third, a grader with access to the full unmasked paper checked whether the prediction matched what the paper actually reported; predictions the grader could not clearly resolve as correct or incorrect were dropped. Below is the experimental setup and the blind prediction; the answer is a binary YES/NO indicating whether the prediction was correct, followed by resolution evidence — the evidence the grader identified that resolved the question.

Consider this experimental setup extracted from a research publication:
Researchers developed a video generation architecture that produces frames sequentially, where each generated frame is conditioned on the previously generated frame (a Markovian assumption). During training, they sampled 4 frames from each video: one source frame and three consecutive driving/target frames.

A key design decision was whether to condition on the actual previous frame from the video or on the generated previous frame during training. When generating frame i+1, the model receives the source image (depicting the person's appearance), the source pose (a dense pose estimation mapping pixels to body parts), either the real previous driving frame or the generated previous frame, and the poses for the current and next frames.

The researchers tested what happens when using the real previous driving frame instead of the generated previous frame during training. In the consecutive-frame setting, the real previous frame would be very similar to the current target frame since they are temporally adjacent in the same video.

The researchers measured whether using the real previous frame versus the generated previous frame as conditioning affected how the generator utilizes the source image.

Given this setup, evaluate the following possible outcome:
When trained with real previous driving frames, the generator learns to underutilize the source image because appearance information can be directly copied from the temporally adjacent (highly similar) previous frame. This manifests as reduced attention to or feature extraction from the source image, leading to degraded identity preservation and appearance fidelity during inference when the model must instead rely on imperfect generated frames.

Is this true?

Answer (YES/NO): YES